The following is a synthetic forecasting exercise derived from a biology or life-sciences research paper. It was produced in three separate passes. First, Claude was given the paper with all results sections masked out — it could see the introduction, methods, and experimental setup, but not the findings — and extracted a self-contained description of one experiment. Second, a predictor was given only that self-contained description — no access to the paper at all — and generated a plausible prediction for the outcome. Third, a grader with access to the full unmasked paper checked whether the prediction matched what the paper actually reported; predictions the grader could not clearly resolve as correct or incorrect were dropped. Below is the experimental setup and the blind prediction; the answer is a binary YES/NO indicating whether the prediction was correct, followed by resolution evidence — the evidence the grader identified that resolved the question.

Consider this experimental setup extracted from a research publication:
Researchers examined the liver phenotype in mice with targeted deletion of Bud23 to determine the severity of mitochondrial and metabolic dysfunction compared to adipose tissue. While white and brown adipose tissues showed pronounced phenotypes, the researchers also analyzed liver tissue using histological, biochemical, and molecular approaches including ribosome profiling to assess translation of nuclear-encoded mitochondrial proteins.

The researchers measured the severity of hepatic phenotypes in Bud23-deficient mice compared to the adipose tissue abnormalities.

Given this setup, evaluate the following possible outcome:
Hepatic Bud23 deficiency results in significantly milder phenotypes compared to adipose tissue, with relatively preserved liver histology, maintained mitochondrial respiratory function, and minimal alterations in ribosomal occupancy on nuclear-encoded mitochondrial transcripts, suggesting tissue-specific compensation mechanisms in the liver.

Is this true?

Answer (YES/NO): NO